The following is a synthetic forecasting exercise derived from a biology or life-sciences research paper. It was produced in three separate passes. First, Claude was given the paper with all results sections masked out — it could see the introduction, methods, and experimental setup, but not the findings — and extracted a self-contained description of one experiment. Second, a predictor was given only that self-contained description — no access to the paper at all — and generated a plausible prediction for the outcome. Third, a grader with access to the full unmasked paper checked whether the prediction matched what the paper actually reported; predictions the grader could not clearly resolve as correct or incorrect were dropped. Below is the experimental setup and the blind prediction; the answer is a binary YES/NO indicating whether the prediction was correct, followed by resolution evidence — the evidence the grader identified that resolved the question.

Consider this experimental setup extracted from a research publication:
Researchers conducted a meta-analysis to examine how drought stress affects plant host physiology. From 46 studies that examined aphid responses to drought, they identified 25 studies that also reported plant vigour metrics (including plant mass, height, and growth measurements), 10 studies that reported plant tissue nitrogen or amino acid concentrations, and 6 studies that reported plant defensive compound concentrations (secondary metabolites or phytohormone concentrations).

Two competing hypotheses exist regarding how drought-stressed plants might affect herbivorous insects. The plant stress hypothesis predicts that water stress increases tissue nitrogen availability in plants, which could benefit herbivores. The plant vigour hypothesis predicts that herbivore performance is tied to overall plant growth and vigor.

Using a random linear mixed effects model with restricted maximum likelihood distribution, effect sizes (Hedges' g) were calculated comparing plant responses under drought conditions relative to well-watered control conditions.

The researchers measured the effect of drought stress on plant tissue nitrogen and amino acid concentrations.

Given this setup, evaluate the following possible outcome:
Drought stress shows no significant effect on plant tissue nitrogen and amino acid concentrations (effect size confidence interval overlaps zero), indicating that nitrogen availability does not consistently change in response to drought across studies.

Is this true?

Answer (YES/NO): YES